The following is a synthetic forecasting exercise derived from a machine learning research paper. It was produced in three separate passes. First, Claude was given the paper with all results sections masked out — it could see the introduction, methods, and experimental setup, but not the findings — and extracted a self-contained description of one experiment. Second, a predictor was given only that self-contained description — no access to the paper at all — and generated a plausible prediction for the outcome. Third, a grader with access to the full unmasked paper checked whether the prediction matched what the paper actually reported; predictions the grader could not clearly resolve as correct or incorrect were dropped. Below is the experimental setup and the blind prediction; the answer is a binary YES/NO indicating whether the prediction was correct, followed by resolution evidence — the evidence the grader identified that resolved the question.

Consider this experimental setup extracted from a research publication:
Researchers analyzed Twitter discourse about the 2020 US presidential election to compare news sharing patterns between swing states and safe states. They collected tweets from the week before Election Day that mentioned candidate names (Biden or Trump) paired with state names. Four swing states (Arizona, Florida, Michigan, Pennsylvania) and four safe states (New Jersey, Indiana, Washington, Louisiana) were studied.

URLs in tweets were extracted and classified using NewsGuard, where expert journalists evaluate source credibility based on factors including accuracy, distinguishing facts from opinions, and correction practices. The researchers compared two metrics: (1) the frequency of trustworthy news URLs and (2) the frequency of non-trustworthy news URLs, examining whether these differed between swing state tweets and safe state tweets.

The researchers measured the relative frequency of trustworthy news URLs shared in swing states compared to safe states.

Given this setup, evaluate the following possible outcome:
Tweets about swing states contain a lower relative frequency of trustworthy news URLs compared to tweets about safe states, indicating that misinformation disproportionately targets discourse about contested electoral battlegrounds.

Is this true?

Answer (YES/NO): YES